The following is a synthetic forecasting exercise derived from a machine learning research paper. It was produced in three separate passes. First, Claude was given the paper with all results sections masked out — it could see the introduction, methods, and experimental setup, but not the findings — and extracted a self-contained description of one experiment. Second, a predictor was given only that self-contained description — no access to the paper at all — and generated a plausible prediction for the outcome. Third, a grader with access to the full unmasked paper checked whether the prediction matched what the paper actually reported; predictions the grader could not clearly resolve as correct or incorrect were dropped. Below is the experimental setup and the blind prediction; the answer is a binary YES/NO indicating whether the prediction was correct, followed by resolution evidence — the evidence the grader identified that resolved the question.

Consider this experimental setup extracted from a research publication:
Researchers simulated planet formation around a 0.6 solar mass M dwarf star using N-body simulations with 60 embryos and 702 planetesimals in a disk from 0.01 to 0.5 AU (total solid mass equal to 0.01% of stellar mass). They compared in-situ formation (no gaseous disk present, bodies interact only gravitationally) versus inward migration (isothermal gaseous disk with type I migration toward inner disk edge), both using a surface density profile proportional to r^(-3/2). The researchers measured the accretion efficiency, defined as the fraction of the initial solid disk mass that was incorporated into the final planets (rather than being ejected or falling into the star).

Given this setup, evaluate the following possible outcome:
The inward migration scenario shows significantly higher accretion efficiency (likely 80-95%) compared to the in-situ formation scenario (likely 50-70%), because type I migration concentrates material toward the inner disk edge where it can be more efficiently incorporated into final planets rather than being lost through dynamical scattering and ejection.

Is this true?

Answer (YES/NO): NO